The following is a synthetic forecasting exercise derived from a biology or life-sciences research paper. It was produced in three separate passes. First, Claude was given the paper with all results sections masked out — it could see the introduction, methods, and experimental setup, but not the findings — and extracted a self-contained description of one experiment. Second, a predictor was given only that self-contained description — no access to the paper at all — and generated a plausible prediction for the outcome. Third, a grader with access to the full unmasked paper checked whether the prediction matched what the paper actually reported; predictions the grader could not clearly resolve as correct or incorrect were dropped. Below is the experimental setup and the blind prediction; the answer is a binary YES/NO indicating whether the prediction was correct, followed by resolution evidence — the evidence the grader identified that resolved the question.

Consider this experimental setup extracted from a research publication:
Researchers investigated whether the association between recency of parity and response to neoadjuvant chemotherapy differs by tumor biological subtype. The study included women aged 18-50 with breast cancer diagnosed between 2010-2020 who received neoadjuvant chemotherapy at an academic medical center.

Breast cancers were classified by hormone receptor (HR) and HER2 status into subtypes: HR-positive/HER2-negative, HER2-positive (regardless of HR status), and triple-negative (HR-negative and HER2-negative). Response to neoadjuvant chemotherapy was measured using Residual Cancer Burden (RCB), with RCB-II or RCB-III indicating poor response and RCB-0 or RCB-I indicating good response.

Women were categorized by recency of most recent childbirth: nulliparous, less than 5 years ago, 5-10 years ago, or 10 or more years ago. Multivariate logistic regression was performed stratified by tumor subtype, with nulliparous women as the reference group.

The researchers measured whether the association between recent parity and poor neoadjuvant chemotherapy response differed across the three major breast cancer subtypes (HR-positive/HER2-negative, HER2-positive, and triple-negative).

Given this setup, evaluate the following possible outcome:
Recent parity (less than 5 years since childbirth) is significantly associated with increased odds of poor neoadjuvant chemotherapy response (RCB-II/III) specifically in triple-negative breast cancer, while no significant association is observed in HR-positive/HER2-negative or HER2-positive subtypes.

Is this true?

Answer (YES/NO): NO